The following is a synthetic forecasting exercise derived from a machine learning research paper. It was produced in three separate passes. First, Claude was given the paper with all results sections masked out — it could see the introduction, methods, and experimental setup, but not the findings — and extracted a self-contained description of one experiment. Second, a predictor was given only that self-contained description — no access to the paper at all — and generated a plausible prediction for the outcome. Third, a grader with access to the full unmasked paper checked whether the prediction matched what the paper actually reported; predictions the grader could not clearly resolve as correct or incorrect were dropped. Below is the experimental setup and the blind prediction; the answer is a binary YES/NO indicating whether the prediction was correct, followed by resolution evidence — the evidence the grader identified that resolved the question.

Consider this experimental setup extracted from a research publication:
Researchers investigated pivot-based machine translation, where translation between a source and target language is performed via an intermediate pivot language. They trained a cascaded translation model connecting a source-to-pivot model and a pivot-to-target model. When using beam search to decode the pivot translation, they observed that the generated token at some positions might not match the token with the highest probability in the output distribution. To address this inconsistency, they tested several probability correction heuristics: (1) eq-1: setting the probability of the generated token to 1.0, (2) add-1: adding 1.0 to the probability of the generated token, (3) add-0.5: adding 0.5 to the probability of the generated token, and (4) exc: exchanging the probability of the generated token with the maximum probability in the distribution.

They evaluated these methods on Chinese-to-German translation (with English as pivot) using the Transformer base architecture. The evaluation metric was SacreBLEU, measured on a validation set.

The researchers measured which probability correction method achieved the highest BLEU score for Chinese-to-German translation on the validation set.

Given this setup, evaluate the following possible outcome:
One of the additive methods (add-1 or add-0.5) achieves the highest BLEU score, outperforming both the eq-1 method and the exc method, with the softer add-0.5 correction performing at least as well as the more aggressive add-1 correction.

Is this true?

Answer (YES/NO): YES